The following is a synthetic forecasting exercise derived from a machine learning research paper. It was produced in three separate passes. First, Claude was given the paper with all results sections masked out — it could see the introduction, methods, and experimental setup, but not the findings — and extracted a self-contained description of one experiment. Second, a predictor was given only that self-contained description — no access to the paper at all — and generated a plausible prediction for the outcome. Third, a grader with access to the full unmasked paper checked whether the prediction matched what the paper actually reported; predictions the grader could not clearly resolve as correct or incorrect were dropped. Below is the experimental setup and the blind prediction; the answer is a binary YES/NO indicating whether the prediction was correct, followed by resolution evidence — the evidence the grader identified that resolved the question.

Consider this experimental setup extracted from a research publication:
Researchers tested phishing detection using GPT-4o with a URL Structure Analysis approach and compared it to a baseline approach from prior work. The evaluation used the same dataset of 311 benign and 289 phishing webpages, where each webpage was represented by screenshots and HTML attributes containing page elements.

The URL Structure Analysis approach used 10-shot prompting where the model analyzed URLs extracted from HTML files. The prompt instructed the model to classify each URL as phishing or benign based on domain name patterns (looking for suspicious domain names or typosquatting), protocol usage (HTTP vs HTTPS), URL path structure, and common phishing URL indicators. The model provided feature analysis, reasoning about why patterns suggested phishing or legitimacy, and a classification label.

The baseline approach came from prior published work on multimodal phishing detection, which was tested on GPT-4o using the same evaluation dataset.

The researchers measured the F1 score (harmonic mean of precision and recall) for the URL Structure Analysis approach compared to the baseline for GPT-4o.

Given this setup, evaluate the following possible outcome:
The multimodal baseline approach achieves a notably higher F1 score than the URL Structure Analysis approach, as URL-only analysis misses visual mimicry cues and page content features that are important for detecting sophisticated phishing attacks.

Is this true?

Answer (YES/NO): NO